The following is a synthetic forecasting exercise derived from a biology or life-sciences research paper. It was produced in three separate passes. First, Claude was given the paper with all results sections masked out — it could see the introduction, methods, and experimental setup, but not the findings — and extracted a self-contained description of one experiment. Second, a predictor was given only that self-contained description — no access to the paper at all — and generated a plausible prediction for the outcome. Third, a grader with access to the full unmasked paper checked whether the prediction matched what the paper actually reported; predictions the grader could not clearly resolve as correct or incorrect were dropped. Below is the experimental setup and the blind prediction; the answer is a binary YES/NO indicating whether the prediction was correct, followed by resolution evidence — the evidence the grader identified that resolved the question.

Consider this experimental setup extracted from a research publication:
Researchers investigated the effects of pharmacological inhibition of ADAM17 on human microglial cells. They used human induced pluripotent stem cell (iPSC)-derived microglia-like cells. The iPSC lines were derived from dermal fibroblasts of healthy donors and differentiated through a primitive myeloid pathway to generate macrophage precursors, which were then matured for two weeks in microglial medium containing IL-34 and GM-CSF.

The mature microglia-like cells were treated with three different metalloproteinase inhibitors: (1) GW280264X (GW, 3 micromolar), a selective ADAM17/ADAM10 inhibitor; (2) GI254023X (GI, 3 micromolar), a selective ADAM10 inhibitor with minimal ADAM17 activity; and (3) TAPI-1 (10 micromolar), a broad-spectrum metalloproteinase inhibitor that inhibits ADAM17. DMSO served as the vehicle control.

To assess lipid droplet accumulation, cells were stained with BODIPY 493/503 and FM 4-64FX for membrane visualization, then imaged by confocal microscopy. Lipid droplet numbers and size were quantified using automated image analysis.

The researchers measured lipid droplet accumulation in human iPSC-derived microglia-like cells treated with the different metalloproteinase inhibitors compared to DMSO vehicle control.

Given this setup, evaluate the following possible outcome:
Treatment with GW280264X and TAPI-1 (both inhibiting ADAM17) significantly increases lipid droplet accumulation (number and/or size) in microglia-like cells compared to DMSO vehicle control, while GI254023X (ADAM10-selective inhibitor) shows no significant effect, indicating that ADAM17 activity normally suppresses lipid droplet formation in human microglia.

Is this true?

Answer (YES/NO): YES